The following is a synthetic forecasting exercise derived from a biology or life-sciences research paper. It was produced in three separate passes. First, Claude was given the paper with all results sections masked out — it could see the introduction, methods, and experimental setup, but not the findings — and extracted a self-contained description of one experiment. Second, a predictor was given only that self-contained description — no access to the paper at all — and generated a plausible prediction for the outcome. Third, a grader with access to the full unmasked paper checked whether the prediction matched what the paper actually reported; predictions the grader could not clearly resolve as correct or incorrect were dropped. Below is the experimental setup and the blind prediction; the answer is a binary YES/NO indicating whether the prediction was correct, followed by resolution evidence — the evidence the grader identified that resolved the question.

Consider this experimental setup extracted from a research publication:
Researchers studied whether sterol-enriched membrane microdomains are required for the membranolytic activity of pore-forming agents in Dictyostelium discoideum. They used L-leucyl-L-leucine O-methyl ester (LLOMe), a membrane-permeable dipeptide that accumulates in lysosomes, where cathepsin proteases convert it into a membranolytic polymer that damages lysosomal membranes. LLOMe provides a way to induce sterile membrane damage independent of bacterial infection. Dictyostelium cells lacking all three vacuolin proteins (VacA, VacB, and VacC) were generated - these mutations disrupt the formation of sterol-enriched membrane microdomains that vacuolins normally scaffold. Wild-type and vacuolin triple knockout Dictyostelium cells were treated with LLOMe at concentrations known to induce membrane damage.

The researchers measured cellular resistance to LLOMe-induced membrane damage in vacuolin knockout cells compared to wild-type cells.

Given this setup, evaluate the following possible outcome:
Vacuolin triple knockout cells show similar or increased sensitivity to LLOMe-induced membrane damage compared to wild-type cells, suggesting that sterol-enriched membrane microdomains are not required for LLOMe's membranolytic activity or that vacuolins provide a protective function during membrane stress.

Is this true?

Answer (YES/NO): NO